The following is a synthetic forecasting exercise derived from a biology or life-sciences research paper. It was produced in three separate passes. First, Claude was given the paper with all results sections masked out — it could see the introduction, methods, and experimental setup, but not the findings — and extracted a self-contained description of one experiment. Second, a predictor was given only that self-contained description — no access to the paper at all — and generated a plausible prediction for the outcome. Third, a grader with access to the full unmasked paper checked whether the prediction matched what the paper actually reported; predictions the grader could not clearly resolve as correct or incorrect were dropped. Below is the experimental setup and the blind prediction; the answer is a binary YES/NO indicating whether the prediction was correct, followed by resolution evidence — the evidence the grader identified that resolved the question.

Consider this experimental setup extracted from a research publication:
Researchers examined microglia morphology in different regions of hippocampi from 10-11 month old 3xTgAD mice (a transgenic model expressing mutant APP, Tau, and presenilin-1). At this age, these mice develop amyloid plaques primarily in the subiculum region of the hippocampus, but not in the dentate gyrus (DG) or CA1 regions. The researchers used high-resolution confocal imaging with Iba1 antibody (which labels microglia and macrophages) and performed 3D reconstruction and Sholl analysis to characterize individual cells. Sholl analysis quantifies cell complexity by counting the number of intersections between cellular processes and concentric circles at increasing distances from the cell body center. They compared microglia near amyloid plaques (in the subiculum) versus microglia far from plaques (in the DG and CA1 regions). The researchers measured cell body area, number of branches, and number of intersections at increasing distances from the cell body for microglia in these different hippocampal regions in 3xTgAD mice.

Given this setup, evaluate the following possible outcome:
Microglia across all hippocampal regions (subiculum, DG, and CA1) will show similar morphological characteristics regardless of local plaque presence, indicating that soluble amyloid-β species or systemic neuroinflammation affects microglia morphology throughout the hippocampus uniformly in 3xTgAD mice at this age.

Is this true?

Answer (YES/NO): NO